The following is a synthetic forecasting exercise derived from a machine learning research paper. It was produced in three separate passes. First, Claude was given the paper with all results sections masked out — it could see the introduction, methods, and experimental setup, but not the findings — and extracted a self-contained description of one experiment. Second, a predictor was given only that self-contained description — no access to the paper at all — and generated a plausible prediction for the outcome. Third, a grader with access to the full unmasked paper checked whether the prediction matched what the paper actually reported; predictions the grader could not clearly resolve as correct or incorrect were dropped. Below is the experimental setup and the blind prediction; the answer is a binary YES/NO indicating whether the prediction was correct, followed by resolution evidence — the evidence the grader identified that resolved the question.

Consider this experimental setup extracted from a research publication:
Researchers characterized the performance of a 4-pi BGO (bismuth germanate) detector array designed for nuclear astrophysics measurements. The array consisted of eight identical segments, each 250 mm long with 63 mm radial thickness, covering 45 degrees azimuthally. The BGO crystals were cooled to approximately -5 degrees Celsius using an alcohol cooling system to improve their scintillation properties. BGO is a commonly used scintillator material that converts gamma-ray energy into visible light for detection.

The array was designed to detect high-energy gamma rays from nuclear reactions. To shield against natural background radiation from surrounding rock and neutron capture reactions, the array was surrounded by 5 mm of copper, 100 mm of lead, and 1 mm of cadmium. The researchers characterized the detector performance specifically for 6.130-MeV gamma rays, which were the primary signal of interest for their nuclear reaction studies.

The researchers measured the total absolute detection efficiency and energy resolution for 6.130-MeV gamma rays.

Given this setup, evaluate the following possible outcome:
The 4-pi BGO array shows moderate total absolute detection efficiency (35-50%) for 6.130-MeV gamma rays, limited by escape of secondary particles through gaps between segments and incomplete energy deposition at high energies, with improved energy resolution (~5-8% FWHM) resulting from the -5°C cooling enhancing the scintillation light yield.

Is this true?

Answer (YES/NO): NO